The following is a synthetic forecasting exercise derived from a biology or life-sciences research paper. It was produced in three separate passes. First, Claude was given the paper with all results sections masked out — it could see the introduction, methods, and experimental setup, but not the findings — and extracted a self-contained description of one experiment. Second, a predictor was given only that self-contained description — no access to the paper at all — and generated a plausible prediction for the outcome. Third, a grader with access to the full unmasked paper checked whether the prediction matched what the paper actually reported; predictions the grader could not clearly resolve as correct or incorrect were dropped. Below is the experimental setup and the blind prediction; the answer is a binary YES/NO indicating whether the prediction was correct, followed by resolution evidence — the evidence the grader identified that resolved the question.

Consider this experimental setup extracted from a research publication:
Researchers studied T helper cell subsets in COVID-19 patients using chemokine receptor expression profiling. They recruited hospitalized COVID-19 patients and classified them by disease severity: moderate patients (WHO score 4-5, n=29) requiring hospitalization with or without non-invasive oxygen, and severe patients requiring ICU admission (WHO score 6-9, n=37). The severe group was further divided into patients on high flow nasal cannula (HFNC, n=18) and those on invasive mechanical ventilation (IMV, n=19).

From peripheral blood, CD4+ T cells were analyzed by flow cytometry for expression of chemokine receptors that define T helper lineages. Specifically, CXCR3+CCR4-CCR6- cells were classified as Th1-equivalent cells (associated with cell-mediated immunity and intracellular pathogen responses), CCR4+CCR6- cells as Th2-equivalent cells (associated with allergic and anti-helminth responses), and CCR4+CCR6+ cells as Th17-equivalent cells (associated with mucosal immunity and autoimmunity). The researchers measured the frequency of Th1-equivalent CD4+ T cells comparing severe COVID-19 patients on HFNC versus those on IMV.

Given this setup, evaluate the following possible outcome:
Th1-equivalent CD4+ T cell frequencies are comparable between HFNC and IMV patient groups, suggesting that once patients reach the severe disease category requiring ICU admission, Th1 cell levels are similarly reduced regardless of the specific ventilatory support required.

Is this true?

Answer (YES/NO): NO